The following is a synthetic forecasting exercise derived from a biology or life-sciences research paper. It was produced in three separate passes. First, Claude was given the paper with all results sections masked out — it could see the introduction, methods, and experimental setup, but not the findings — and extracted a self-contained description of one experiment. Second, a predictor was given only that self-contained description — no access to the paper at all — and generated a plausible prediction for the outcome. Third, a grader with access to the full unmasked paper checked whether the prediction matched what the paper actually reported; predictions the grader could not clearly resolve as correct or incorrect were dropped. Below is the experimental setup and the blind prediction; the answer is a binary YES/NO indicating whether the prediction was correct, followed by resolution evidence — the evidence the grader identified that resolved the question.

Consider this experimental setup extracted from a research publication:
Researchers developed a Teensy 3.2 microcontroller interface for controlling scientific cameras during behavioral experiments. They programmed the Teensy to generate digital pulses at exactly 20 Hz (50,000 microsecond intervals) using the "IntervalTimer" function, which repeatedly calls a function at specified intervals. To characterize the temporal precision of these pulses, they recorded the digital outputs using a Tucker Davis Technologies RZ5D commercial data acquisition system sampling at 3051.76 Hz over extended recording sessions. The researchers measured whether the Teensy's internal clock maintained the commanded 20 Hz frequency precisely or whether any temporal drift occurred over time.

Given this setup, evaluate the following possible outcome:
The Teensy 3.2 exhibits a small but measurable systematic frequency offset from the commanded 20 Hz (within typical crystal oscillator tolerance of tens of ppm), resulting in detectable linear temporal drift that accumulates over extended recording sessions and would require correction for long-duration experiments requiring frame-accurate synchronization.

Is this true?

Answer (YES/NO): YES